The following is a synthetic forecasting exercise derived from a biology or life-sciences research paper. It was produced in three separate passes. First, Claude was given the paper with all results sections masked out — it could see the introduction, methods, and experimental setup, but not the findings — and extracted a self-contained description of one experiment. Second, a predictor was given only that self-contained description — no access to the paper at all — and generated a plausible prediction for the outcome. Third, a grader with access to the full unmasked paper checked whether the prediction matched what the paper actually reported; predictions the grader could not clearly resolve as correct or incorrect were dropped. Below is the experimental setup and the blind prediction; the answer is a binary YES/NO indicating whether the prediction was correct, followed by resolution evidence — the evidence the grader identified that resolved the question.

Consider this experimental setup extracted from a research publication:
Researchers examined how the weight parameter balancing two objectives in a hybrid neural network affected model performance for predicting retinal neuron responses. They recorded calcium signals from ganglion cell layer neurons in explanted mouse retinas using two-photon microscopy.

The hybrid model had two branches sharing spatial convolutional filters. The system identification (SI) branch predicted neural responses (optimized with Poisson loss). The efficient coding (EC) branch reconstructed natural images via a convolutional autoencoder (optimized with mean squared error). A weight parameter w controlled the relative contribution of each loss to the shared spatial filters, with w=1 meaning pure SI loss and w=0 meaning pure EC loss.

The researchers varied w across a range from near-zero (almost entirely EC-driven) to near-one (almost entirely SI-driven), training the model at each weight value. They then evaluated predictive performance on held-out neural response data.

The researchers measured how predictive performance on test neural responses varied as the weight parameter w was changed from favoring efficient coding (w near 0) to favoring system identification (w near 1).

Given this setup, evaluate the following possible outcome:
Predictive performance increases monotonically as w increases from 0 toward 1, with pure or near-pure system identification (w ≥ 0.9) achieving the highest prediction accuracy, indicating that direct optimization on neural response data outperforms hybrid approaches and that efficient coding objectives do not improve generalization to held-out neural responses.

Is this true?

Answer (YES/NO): NO